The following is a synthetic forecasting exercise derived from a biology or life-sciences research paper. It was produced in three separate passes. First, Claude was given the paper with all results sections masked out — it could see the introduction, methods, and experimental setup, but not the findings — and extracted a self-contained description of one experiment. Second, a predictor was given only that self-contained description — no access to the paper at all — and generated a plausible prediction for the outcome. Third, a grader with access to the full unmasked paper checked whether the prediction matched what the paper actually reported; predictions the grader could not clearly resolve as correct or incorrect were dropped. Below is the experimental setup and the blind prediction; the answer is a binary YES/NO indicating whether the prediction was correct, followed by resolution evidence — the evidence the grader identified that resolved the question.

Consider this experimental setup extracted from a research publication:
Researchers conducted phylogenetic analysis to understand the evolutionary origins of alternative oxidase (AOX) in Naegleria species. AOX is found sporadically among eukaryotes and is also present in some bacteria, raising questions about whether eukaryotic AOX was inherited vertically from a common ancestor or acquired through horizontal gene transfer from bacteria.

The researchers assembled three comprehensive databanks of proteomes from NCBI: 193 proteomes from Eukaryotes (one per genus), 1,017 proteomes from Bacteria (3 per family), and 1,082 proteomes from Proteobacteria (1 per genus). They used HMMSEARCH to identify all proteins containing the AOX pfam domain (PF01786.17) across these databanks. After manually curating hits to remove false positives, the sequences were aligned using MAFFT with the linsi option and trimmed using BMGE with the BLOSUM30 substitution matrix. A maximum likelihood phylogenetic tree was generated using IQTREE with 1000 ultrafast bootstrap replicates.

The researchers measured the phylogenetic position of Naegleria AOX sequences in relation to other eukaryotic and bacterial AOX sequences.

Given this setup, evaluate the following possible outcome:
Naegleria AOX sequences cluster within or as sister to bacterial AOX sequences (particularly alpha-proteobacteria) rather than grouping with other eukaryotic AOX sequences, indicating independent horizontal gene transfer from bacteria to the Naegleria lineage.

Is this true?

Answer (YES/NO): NO